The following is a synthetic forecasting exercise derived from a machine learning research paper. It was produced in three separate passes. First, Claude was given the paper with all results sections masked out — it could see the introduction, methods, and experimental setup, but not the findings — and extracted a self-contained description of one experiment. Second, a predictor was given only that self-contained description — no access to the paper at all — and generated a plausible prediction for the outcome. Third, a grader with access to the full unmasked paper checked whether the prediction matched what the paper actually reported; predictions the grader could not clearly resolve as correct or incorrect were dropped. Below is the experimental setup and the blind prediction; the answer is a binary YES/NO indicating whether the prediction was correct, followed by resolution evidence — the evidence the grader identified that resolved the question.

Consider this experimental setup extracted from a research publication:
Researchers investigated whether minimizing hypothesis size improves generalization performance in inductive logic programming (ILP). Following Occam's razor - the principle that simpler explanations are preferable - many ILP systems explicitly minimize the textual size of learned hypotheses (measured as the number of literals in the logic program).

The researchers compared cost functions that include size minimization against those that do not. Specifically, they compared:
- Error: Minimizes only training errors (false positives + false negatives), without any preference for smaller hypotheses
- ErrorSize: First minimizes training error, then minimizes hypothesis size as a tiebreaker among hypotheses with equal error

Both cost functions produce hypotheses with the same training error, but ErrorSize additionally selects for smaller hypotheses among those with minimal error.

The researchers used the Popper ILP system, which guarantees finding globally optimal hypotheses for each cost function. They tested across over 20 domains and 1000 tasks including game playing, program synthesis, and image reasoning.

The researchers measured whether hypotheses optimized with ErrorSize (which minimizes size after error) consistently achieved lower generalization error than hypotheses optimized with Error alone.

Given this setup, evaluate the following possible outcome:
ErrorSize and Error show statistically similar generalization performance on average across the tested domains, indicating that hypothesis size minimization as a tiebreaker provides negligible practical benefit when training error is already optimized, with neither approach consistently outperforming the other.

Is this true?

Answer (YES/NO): YES